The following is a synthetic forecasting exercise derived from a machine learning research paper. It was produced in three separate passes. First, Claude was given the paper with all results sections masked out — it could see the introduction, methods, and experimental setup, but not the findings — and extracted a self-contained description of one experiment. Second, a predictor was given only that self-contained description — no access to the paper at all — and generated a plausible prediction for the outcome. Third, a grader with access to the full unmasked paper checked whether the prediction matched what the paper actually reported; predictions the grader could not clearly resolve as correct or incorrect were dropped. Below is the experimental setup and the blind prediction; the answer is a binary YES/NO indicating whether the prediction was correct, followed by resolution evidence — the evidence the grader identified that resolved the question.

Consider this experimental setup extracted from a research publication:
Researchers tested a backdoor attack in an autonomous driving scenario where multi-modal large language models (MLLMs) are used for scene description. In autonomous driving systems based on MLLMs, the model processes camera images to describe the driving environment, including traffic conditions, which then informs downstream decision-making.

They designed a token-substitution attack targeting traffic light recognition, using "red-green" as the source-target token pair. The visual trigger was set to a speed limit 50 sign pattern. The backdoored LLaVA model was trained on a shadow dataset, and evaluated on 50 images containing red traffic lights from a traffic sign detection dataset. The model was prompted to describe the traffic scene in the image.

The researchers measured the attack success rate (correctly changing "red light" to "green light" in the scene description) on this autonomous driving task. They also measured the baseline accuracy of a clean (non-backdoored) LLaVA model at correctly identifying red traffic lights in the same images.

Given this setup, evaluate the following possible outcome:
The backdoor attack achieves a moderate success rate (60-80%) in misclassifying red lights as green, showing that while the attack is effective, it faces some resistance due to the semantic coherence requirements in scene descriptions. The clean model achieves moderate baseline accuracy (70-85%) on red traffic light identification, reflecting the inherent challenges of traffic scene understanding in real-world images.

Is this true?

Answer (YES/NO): NO